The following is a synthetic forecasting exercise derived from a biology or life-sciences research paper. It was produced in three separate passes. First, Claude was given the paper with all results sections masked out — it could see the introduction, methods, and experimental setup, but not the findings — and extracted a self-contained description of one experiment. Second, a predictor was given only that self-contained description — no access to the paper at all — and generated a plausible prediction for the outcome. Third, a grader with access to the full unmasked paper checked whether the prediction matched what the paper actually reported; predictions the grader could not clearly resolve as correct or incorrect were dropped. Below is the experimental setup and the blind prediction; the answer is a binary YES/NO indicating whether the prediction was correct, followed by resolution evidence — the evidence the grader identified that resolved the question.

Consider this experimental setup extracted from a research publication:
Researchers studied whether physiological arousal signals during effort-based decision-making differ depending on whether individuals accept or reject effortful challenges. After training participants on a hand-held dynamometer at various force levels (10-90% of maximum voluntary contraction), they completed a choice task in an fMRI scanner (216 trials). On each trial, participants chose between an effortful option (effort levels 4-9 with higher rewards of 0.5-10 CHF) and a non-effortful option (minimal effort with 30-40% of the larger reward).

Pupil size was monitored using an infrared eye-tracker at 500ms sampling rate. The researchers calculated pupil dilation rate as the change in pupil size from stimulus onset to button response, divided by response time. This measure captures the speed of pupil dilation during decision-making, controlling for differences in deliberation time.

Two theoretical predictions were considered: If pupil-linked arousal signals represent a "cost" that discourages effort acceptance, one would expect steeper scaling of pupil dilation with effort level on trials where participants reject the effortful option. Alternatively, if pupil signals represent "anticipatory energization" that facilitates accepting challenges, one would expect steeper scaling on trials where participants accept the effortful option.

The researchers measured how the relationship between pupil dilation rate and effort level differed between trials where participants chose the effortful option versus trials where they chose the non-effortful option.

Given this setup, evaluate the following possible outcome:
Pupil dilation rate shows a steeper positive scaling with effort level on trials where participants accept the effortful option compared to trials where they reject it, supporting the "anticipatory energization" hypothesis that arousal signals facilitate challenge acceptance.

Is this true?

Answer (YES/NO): YES